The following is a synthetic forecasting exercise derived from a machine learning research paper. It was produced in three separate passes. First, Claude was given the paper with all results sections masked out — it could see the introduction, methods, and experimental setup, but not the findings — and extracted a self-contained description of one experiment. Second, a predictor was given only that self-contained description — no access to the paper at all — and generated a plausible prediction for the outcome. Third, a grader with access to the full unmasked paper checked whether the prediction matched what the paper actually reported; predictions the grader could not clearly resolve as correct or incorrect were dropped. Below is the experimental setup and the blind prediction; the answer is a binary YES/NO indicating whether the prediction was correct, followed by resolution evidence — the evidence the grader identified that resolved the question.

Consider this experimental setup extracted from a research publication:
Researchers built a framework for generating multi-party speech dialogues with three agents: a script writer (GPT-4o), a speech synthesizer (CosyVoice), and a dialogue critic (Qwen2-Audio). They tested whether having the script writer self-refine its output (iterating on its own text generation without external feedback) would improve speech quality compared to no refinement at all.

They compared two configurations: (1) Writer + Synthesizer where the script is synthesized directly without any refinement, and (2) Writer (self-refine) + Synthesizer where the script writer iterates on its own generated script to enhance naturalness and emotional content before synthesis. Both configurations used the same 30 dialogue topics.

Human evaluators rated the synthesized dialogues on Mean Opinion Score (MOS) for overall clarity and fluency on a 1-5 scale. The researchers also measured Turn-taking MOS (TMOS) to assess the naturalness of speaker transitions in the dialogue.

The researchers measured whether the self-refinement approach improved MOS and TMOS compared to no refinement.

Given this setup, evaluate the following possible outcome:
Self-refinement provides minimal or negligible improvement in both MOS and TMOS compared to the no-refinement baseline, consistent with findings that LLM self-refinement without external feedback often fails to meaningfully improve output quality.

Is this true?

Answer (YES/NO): YES